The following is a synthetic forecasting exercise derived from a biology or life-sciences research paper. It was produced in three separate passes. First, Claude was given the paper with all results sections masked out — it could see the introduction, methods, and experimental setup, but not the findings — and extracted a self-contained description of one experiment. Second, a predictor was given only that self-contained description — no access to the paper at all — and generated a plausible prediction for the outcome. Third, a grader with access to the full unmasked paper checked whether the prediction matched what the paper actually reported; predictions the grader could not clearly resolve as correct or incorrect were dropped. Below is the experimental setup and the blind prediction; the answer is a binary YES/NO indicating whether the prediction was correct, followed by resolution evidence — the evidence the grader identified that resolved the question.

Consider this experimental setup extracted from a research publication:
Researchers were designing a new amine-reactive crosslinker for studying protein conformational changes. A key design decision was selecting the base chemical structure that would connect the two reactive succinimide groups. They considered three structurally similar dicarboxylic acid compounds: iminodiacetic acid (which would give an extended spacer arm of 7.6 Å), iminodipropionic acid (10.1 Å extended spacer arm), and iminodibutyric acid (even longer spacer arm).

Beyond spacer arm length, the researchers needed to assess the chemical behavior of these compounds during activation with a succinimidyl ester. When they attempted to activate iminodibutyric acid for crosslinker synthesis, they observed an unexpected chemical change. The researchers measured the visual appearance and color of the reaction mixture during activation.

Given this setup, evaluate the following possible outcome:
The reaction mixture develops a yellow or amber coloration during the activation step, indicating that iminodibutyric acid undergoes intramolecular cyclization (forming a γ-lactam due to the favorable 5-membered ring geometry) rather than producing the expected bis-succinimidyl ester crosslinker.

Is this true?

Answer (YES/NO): NO